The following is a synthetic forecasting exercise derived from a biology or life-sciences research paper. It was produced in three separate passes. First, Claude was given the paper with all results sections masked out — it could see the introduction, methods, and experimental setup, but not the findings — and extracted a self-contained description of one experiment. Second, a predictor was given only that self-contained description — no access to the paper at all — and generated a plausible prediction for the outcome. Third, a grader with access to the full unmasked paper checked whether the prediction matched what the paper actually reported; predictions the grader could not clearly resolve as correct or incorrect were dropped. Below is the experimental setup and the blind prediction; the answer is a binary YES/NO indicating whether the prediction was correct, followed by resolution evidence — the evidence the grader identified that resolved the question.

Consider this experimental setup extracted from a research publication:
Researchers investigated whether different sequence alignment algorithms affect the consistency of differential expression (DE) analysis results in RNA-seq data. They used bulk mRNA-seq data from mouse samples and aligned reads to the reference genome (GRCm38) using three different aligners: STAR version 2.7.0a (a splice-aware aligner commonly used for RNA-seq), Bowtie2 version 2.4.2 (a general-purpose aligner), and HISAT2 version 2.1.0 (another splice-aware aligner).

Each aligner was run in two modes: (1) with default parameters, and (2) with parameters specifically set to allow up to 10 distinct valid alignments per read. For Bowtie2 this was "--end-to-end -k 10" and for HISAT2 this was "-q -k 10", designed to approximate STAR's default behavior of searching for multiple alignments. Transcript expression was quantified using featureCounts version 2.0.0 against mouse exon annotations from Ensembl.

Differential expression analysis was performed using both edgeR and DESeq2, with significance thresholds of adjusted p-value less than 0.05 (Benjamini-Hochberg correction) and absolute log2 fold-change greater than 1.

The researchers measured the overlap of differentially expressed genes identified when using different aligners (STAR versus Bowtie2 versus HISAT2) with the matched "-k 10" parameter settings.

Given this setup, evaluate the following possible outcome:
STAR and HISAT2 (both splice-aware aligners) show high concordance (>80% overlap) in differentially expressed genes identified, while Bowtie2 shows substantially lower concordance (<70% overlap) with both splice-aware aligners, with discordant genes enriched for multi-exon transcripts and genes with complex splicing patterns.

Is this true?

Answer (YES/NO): NO